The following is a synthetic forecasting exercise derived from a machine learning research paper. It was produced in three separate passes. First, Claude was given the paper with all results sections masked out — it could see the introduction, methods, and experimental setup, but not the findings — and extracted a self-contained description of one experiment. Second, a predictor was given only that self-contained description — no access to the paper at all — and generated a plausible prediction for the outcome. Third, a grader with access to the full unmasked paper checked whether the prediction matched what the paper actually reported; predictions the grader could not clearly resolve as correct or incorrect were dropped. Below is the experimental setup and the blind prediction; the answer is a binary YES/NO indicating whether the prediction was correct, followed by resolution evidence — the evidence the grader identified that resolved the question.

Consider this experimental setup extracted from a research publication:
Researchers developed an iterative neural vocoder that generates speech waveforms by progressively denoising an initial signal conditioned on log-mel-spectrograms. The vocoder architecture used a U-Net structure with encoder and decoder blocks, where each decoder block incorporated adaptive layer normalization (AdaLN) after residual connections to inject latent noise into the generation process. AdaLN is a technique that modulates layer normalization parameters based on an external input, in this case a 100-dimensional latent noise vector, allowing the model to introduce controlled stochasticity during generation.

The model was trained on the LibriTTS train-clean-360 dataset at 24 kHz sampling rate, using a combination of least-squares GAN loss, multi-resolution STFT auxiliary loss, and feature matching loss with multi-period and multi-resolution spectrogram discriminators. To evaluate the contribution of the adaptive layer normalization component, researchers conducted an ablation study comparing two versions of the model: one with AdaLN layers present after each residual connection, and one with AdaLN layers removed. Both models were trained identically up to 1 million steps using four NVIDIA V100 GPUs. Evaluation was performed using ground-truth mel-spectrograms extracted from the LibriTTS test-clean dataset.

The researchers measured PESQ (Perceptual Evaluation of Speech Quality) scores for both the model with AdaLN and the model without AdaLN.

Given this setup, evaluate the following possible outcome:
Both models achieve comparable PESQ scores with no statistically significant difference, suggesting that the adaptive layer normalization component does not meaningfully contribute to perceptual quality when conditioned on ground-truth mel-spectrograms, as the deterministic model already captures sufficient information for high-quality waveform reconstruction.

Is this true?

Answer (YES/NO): NO